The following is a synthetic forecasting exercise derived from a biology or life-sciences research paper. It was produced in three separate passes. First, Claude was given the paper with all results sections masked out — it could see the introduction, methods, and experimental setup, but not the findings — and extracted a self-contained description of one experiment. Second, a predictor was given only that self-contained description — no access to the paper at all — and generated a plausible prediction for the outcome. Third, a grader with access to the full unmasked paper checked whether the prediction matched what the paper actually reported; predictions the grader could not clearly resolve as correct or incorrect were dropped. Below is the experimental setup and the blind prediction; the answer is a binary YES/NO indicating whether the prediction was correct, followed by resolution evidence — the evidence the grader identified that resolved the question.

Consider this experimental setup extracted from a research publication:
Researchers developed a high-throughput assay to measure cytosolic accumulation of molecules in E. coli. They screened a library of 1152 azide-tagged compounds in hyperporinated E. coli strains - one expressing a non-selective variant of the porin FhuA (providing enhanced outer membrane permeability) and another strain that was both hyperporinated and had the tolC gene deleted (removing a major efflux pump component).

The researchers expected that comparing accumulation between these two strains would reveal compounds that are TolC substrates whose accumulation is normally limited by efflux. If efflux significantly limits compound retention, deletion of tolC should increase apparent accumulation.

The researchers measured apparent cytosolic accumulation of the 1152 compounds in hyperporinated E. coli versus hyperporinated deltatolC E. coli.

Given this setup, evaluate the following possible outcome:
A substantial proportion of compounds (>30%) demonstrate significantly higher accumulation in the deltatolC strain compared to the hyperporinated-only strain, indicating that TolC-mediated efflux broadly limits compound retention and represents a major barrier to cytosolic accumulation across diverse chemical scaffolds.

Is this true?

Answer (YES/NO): NO